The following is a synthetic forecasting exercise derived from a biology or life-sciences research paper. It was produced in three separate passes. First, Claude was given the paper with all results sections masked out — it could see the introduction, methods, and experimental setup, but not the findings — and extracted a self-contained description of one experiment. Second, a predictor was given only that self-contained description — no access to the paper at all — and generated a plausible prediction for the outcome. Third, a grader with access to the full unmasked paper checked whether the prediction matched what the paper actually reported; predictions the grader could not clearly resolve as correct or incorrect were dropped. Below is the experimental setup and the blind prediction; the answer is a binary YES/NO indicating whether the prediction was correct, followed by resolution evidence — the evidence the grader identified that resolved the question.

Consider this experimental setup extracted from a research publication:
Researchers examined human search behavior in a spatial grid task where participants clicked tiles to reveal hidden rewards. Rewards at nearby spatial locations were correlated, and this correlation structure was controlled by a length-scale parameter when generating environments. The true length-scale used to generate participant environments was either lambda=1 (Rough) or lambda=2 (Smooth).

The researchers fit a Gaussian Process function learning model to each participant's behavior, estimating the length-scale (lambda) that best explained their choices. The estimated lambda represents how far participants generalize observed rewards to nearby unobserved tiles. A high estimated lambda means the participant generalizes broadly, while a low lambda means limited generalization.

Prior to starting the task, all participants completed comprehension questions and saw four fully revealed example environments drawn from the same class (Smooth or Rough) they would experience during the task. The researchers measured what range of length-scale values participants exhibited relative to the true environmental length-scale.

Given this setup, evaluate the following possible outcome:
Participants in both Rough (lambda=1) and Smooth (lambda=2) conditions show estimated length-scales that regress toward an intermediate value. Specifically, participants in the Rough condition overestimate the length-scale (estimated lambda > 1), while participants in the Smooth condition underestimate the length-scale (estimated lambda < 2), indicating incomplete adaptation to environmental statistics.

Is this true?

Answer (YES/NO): NO